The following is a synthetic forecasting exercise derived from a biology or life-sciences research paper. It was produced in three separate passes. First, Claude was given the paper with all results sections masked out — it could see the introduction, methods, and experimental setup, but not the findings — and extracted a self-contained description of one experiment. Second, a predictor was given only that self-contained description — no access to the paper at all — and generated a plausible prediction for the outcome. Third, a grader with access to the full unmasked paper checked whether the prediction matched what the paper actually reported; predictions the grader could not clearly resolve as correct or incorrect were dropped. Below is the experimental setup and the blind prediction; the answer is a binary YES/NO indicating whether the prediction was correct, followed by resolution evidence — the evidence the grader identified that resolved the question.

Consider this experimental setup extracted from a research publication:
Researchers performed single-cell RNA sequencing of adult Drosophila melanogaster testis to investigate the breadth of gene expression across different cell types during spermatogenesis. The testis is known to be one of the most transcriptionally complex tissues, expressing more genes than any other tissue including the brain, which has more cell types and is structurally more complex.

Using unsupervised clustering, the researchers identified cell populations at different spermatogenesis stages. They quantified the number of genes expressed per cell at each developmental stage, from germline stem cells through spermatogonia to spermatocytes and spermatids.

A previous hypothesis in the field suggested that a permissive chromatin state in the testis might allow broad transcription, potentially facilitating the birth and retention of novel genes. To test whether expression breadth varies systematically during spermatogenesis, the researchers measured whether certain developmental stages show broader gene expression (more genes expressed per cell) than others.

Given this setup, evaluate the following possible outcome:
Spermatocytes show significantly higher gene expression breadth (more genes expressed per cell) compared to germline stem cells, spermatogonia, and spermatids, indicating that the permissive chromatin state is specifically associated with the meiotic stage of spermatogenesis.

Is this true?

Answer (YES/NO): NO